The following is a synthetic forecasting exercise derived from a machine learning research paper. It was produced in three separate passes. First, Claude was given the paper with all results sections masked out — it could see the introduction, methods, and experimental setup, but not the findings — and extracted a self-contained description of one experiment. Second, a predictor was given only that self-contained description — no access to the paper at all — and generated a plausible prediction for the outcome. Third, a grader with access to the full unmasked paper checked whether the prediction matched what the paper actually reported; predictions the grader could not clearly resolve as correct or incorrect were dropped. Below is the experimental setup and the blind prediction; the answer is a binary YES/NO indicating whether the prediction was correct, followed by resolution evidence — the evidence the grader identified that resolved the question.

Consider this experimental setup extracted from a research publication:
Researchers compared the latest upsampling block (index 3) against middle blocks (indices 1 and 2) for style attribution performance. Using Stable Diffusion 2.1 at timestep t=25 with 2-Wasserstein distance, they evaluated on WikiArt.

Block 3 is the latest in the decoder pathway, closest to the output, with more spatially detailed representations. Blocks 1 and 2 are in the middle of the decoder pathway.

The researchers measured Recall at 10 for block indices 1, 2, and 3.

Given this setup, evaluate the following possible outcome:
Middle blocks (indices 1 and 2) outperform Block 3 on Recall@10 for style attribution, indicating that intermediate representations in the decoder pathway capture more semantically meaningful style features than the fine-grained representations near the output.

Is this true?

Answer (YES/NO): YES